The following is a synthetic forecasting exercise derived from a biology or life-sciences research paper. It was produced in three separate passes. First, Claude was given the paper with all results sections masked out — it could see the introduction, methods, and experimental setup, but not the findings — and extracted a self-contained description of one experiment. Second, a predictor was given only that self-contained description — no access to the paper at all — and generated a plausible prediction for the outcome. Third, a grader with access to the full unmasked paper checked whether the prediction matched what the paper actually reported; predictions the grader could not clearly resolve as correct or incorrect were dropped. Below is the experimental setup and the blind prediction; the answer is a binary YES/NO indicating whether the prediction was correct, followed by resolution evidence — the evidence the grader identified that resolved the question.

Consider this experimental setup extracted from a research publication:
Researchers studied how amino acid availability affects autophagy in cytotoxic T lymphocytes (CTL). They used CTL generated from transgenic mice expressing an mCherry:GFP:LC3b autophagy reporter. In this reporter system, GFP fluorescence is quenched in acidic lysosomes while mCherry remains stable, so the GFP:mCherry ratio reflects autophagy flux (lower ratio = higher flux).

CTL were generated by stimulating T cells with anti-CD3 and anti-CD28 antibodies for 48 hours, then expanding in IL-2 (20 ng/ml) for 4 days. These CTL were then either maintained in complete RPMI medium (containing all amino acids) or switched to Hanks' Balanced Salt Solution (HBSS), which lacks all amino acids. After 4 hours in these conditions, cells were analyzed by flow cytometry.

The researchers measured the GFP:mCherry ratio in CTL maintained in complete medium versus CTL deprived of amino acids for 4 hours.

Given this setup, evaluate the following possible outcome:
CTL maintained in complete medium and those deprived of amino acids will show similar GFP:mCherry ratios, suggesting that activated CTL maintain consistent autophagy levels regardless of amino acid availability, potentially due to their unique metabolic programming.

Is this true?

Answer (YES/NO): NO